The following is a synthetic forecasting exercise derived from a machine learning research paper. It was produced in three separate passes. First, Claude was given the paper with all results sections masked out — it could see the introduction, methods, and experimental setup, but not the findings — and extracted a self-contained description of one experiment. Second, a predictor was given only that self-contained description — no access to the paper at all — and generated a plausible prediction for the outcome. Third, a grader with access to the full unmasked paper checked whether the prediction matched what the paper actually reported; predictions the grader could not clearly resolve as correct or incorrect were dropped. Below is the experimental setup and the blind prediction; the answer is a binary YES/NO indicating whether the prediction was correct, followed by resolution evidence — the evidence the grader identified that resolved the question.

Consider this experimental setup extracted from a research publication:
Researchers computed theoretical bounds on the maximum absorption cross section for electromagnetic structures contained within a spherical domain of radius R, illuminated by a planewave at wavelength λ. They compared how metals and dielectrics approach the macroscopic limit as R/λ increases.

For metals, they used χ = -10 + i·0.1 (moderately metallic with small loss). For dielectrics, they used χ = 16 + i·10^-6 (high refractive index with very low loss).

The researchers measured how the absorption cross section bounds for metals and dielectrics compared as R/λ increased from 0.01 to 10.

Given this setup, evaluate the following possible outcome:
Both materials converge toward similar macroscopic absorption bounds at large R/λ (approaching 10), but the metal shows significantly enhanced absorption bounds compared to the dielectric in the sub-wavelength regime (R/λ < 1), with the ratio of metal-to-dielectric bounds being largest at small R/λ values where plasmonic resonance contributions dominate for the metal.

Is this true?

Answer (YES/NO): YES